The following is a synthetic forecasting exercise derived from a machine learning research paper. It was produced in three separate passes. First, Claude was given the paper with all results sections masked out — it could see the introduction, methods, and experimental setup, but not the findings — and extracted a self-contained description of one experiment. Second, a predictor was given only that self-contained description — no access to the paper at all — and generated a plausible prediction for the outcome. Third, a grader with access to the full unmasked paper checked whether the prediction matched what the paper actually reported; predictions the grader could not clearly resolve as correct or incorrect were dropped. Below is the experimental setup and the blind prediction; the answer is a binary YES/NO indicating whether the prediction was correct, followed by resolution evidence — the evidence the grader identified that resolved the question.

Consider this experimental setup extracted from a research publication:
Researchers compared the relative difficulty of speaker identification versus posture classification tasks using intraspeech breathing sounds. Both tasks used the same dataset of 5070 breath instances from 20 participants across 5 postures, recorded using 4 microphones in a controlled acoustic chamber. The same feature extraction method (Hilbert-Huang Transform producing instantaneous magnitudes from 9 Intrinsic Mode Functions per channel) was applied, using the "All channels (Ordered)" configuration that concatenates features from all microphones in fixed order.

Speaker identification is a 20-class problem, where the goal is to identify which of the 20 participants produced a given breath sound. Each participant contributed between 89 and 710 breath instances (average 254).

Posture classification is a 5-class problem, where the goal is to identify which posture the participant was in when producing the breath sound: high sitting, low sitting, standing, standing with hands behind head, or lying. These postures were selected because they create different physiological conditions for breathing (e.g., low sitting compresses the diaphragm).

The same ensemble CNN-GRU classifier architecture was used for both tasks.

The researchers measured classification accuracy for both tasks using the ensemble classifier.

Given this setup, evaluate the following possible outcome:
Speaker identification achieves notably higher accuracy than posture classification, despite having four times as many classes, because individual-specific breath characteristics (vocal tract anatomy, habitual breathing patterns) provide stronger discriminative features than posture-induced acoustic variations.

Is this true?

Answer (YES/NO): NO